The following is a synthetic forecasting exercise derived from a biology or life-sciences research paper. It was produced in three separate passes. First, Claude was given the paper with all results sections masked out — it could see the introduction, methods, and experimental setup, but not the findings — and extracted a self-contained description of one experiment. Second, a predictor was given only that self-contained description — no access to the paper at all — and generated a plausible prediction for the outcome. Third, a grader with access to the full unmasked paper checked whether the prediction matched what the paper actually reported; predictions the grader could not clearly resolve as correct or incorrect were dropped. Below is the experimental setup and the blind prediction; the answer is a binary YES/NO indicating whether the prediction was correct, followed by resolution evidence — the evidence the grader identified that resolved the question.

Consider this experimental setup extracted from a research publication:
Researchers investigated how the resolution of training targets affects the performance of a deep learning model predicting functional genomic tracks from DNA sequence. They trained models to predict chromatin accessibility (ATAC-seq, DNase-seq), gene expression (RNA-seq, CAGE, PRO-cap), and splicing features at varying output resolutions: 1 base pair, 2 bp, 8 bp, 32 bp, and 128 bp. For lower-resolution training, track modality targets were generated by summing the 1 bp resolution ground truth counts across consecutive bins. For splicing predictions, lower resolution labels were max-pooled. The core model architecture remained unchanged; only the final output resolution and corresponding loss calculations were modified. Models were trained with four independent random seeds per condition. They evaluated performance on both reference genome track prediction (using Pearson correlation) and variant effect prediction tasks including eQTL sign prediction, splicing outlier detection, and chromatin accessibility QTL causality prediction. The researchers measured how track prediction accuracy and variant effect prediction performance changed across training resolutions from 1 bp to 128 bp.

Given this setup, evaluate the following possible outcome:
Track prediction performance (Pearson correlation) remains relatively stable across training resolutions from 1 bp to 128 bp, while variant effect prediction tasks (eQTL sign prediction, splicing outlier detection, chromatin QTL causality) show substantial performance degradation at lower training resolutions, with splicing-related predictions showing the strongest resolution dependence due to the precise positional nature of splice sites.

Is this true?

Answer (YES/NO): NO